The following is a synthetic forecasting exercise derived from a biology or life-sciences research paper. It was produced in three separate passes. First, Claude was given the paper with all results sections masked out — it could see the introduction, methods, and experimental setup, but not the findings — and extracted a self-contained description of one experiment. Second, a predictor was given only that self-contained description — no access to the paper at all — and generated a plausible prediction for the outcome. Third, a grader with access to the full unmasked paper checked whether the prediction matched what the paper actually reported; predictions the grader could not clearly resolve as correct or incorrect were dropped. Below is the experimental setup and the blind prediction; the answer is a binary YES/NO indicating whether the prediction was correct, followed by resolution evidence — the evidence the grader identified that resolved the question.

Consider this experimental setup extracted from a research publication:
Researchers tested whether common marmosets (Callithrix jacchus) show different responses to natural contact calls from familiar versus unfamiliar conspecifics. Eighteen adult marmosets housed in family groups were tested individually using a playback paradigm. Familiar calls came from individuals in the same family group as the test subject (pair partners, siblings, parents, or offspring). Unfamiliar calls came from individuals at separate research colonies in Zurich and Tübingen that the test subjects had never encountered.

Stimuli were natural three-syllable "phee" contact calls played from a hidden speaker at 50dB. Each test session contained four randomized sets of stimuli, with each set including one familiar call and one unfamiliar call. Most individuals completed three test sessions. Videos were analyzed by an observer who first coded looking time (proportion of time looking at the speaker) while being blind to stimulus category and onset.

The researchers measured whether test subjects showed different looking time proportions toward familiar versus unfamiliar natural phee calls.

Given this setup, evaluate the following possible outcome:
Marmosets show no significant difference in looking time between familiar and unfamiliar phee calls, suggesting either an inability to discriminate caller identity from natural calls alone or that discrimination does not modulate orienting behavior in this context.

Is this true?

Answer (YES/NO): YES